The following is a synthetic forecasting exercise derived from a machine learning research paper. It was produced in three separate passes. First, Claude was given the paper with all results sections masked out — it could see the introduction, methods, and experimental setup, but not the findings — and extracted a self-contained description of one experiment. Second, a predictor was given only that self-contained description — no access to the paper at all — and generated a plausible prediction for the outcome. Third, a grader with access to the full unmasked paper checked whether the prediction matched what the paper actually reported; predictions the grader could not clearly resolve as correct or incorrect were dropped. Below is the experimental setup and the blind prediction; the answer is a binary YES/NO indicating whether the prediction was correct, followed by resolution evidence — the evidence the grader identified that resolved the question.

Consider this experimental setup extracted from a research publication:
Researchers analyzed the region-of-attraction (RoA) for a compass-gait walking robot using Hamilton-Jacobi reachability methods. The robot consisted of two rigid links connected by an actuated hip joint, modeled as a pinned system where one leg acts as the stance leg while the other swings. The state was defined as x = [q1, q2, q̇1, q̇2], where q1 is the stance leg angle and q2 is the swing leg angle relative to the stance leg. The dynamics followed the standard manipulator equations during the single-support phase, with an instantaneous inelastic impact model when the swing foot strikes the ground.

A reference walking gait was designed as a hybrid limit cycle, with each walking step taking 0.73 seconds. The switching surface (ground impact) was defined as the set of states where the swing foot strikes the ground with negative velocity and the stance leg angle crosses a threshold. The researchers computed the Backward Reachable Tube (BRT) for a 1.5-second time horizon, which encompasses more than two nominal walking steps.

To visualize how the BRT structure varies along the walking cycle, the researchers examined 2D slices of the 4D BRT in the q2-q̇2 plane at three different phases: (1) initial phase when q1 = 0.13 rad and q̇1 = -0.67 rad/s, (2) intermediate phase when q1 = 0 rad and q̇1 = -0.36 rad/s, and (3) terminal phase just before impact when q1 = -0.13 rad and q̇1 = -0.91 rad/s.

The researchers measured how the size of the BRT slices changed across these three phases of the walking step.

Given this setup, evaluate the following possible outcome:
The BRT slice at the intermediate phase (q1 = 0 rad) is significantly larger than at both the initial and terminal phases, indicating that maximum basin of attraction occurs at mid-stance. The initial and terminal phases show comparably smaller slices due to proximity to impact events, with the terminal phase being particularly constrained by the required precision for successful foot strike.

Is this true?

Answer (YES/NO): NO